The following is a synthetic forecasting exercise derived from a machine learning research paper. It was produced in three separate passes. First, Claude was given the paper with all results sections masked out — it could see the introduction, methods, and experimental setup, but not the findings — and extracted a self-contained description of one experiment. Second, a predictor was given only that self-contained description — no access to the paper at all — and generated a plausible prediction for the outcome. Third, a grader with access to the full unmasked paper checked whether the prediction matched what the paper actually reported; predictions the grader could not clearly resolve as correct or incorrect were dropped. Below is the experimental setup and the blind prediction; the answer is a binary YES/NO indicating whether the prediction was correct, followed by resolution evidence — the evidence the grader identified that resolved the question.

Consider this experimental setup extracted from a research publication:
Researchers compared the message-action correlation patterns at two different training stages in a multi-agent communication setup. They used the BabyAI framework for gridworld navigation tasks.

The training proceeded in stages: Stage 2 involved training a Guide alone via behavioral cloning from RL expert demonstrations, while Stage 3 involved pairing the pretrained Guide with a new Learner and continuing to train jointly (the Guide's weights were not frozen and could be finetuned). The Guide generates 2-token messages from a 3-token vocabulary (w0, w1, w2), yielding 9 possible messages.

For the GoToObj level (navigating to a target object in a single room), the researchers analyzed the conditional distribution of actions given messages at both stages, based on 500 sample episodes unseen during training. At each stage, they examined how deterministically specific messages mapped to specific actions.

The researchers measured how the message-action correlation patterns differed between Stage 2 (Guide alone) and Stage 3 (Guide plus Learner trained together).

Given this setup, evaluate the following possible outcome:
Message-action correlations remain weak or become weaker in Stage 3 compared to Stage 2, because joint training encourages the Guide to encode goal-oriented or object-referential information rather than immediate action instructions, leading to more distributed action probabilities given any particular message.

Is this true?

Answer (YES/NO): NO